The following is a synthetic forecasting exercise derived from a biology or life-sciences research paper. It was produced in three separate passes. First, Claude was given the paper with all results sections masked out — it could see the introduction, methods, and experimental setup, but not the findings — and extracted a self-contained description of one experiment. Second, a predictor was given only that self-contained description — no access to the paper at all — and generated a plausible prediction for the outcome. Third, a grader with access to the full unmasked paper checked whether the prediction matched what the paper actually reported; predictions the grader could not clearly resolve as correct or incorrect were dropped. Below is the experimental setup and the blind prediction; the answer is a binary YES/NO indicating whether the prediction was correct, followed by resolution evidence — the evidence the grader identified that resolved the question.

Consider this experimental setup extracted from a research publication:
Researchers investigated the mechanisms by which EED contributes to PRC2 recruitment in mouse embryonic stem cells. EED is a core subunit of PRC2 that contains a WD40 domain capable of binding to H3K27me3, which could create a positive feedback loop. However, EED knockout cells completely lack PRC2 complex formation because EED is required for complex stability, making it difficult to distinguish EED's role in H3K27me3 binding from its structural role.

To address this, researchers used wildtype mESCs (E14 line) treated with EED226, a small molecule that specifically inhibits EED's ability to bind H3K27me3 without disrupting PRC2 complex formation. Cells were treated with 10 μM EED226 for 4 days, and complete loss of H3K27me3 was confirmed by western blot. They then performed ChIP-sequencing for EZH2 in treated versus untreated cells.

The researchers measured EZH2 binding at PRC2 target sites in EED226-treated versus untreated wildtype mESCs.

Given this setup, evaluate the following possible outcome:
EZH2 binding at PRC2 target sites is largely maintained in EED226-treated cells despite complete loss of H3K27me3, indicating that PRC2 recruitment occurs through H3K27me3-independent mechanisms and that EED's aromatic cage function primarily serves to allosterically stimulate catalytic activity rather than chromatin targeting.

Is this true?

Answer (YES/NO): YES